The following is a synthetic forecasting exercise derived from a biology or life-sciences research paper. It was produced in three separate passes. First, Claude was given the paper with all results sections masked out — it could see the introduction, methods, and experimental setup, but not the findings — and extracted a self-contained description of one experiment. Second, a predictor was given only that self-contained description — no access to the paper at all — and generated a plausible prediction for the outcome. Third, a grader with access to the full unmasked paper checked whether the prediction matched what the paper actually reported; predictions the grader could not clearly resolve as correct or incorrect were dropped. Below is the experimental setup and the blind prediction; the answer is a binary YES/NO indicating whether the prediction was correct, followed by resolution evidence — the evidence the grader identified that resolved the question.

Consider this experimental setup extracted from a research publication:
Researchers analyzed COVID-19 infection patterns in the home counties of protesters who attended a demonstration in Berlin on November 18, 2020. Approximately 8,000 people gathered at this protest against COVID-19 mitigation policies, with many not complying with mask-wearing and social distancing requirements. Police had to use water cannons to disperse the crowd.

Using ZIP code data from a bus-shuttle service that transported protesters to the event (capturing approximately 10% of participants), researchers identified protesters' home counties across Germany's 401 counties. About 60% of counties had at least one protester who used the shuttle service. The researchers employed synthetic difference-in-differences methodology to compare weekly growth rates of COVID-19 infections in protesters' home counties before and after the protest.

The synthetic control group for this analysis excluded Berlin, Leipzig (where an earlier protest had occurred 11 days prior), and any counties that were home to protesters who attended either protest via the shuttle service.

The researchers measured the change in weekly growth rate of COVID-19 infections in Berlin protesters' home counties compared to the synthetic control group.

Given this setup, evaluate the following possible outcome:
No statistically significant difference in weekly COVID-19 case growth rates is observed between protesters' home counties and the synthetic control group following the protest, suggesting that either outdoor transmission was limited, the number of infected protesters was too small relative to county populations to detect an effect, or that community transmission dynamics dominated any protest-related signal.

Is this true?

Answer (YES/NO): NO